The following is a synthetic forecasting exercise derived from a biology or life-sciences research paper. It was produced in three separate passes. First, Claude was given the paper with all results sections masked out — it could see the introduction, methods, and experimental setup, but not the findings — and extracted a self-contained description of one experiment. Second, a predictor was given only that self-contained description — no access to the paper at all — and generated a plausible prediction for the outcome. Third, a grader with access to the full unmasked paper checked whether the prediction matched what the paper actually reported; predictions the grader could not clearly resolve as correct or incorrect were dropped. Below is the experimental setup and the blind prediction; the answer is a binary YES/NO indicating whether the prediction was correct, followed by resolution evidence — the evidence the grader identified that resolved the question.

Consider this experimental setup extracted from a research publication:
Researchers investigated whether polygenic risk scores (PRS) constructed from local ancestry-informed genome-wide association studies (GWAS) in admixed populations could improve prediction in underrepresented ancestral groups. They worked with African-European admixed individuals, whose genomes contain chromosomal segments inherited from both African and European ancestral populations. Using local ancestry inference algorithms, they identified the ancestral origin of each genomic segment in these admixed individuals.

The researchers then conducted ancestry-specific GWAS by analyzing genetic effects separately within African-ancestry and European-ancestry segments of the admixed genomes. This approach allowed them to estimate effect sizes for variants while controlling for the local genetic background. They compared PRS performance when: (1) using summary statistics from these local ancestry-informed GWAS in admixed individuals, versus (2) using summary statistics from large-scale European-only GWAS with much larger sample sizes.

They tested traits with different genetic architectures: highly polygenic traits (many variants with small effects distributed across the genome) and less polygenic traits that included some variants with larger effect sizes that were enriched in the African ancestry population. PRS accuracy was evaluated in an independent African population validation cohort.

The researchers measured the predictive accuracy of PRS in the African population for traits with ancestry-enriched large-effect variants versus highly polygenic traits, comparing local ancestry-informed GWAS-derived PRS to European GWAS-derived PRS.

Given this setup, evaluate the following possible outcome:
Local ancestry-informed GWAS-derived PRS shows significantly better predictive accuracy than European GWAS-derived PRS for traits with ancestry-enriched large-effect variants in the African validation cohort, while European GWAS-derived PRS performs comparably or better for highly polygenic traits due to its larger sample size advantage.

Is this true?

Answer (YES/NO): YES